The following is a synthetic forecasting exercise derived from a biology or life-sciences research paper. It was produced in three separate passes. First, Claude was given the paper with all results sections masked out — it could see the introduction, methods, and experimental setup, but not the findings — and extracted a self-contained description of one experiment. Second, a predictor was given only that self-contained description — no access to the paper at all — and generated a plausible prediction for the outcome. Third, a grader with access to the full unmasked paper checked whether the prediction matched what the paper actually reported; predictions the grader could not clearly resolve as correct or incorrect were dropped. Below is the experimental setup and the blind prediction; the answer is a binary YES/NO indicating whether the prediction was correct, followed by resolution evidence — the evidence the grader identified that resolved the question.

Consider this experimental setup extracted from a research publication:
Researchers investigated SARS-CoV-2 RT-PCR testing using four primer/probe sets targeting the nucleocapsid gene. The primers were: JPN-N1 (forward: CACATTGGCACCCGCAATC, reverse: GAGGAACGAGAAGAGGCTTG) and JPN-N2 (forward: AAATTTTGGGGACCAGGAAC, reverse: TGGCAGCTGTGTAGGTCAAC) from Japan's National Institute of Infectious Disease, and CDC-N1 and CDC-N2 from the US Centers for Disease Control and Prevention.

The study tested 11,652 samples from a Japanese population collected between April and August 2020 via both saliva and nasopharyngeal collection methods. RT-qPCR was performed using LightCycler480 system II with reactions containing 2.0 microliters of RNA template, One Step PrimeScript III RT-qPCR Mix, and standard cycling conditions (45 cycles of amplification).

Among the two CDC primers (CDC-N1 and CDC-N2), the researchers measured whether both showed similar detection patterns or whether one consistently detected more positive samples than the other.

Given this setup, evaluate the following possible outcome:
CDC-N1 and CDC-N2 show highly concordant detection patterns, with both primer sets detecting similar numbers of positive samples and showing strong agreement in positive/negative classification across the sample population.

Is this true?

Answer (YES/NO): NO